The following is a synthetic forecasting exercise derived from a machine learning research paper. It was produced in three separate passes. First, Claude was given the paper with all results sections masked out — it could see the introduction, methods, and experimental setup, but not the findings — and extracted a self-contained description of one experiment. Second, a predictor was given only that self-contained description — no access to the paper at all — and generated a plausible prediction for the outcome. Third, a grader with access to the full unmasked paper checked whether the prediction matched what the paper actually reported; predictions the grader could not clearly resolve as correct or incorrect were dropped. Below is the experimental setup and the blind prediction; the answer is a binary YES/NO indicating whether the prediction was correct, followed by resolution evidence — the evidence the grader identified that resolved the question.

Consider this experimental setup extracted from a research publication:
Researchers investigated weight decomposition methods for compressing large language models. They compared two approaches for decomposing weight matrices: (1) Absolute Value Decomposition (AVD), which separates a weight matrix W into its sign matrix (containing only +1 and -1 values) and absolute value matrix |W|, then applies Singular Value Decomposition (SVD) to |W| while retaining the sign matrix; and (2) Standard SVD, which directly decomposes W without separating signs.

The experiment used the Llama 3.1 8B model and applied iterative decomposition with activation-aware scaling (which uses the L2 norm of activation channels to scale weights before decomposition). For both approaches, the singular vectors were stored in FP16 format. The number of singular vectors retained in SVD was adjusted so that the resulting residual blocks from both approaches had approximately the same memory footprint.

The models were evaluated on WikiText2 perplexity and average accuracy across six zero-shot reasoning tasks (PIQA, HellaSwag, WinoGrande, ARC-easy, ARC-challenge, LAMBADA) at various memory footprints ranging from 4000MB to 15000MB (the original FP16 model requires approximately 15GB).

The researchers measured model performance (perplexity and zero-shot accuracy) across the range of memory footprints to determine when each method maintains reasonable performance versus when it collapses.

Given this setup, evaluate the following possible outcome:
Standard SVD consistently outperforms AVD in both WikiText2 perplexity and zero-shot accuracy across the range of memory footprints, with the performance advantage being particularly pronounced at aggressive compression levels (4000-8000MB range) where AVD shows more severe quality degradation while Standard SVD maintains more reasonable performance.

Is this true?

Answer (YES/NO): NO